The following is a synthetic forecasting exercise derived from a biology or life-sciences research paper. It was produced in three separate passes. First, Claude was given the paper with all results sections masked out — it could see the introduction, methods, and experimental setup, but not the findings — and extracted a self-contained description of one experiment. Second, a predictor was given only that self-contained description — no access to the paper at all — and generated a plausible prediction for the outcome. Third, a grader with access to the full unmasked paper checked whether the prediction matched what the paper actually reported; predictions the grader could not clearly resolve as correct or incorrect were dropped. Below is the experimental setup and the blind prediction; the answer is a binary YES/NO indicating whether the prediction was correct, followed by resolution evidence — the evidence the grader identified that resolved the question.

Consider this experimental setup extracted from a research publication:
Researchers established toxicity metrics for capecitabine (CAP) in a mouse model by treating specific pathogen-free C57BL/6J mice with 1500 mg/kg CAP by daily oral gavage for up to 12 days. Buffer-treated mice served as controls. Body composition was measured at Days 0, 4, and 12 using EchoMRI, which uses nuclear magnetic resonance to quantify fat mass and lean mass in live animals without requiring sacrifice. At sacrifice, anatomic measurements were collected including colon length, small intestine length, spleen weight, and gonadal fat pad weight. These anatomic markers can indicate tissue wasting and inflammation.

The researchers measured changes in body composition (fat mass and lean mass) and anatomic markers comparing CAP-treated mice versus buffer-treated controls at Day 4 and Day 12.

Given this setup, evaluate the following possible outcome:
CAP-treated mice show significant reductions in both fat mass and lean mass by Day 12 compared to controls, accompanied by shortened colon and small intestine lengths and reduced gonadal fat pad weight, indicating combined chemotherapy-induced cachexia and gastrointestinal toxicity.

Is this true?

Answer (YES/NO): NO